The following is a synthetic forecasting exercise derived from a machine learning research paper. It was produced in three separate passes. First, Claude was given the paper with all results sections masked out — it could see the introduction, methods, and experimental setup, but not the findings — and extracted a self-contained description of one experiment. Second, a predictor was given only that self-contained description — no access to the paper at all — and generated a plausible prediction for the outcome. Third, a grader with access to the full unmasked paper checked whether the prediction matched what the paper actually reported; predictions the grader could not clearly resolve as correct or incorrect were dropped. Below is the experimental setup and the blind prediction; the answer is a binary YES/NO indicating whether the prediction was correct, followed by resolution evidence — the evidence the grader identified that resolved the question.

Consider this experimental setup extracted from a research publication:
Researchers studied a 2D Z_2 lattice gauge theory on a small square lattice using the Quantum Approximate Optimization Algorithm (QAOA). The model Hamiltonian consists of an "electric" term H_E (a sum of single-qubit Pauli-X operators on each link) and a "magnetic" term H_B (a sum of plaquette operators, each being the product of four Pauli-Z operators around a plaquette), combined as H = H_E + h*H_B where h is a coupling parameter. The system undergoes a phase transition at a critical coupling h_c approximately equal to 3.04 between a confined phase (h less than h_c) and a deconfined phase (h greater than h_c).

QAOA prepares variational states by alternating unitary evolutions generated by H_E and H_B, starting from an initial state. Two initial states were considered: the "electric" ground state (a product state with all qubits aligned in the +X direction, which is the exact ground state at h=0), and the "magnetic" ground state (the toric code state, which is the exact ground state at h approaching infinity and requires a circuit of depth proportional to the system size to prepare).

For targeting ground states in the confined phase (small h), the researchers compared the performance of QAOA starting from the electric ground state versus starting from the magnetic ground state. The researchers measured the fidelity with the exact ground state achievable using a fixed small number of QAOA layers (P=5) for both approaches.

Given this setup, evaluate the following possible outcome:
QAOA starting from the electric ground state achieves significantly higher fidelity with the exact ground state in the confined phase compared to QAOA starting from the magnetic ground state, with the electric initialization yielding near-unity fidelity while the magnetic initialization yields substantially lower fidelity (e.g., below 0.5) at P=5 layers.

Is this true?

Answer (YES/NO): NO